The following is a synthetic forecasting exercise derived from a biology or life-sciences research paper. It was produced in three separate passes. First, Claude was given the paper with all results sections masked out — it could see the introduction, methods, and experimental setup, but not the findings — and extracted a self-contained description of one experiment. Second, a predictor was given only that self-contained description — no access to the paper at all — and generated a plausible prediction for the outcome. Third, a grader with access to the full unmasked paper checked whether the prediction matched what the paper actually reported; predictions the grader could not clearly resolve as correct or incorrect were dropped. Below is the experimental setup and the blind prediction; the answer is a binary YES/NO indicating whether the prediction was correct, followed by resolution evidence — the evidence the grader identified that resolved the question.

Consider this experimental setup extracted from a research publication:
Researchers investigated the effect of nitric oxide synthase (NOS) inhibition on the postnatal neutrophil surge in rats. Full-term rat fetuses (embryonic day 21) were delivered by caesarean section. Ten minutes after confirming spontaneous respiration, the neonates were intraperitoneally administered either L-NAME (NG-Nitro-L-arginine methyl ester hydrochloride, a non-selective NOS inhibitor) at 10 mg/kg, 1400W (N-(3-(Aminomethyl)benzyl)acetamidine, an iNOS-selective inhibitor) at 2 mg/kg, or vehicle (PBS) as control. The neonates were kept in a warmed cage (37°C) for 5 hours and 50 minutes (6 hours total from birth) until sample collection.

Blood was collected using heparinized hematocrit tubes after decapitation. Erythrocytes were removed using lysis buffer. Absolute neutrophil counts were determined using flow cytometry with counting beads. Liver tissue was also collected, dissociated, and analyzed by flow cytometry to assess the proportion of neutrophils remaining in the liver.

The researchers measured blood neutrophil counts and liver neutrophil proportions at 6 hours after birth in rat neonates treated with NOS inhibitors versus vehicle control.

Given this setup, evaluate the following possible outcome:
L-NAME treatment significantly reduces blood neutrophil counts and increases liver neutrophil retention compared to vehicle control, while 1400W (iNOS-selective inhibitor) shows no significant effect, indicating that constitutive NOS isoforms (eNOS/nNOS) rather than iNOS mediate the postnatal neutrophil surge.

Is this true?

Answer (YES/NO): NO